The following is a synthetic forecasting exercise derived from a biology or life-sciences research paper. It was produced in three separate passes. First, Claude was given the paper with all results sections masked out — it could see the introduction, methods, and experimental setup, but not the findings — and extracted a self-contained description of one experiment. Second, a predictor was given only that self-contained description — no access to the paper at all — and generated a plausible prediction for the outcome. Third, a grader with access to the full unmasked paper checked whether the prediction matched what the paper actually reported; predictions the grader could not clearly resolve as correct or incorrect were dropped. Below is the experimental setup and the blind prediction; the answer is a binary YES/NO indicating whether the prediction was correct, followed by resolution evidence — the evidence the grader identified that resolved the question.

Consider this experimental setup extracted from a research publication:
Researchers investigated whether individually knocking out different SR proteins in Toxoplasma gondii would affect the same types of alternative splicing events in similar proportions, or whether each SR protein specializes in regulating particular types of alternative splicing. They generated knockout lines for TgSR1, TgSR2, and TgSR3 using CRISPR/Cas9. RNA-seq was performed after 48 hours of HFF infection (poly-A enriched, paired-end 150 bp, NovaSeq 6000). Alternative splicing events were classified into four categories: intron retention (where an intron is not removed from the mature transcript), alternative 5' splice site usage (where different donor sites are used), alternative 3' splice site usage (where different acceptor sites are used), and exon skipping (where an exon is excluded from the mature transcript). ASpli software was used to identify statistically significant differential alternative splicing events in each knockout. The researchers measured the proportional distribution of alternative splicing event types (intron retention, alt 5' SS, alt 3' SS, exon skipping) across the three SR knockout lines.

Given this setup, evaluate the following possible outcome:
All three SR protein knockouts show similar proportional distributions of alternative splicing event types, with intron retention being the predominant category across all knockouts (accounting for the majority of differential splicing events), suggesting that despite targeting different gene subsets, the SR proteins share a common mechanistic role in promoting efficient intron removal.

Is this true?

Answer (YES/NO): YES